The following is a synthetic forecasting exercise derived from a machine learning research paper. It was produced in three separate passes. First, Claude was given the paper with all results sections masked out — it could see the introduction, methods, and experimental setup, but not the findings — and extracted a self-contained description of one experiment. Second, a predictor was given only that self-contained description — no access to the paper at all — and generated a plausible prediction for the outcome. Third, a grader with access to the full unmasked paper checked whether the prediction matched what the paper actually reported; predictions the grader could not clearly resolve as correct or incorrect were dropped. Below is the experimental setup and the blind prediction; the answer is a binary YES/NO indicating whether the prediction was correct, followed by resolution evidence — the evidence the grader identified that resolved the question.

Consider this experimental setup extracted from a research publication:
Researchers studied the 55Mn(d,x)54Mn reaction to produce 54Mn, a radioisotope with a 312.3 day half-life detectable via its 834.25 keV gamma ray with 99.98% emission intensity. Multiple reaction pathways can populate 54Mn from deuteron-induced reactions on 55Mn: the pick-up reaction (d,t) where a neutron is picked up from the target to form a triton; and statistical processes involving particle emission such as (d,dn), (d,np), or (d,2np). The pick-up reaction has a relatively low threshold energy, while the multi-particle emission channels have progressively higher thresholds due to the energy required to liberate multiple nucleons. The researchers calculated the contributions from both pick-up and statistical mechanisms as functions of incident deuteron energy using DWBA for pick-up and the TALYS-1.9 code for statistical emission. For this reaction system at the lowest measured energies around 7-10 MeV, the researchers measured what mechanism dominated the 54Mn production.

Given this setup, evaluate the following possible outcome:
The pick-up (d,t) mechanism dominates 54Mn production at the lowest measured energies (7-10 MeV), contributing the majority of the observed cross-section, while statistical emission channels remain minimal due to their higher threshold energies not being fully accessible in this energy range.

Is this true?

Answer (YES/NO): YES